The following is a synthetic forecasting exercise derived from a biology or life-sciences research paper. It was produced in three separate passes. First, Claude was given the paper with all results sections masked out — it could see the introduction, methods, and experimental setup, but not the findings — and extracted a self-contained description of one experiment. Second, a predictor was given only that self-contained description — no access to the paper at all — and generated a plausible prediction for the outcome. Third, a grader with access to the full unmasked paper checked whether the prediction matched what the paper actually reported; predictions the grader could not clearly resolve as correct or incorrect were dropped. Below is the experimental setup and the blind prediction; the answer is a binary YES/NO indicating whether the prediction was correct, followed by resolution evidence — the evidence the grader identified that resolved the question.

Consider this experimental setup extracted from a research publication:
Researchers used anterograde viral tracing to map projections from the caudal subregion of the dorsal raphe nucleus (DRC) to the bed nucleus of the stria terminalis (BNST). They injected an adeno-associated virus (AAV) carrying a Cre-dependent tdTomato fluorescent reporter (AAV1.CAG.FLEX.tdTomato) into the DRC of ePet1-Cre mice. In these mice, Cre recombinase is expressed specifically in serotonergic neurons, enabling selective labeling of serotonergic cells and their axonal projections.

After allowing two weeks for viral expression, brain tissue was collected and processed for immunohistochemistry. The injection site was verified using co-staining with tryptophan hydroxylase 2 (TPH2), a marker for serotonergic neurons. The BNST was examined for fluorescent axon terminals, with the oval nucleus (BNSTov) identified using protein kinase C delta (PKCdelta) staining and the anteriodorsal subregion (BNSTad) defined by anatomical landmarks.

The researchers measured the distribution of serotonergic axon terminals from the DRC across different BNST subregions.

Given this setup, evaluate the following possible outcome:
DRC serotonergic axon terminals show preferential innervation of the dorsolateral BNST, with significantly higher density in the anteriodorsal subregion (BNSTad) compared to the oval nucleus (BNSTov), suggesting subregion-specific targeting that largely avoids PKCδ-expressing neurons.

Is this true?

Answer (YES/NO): YES